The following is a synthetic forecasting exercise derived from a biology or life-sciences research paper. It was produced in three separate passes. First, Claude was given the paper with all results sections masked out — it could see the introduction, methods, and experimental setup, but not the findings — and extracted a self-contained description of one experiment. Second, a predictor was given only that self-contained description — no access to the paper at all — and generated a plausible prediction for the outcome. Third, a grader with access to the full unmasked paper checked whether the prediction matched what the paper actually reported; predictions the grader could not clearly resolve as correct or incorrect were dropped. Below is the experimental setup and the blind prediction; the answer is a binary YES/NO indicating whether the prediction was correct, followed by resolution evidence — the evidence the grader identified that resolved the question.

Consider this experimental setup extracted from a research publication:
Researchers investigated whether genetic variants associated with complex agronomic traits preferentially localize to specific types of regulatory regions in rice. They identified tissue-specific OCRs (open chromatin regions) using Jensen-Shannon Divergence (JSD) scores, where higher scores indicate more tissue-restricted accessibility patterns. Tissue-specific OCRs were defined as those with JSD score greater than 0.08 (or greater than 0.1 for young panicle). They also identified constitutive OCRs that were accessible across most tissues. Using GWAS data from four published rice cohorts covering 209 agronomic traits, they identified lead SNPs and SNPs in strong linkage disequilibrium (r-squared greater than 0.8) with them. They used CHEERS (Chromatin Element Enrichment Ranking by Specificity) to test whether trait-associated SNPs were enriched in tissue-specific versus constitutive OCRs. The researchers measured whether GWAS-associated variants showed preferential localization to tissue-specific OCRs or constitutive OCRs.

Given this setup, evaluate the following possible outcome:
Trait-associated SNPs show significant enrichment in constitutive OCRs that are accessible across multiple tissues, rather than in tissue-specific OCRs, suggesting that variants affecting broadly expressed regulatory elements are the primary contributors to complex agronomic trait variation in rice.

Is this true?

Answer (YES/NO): NO